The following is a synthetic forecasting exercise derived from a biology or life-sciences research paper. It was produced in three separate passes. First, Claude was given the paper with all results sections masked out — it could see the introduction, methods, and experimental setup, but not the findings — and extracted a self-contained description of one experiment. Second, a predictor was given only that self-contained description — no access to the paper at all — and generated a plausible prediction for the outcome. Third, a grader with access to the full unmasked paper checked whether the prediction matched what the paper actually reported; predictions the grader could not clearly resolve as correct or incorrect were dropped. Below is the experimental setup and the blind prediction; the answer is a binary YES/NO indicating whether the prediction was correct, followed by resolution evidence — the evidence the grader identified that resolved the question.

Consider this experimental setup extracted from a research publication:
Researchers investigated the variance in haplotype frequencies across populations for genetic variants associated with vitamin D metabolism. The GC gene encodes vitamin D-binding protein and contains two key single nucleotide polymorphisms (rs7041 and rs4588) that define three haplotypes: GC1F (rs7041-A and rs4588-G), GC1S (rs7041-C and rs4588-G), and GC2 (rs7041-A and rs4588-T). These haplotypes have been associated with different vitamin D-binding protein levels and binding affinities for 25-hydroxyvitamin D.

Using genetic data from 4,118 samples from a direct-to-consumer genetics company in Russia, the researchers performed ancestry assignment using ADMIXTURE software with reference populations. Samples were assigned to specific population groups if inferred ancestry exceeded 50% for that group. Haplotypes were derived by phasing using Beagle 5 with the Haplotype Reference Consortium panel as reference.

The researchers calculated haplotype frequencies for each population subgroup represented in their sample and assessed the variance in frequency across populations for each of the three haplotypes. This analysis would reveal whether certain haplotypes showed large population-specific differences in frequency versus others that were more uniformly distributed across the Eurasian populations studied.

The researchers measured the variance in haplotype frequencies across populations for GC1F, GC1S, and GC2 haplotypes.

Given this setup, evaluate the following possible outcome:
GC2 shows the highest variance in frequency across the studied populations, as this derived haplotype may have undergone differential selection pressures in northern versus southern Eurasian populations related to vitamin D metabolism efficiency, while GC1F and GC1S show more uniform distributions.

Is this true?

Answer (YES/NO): NO